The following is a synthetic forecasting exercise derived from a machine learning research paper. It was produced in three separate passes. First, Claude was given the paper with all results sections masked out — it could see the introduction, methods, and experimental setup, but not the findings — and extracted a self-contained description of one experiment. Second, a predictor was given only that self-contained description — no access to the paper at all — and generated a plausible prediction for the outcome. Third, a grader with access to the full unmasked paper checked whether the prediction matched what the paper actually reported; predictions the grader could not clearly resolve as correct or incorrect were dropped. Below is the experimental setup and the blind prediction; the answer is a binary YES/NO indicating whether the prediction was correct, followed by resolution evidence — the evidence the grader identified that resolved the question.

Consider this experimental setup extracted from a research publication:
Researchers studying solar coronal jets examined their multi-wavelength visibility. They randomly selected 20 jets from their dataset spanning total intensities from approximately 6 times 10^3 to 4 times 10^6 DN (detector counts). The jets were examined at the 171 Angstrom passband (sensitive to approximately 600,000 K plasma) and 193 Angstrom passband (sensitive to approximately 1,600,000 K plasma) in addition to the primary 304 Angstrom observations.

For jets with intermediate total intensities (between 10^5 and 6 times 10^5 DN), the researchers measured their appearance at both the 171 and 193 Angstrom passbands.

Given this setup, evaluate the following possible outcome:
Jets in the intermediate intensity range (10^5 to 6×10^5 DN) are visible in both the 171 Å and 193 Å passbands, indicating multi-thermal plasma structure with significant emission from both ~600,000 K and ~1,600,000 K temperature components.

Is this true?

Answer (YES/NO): YES